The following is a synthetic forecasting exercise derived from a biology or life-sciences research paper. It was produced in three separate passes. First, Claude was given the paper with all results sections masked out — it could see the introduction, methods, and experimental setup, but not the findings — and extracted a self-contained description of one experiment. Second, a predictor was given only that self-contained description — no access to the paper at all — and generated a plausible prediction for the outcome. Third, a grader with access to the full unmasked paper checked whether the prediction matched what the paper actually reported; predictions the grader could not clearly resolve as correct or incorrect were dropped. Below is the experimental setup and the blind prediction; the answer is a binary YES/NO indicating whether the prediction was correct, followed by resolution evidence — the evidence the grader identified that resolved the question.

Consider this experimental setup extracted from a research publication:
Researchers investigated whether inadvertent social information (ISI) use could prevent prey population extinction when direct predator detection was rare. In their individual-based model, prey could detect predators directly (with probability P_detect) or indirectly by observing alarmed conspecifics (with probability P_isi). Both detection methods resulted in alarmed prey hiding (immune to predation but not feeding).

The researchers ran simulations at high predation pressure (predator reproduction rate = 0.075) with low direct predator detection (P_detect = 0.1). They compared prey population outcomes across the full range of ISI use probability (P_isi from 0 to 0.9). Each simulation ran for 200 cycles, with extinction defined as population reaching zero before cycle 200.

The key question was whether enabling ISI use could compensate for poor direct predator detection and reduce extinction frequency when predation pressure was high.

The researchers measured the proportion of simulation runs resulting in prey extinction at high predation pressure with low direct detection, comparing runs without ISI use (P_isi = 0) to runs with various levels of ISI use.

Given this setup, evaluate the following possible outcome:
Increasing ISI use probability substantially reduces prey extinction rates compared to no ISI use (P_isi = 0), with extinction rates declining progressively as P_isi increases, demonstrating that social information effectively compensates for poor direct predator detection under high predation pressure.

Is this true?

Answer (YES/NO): NO